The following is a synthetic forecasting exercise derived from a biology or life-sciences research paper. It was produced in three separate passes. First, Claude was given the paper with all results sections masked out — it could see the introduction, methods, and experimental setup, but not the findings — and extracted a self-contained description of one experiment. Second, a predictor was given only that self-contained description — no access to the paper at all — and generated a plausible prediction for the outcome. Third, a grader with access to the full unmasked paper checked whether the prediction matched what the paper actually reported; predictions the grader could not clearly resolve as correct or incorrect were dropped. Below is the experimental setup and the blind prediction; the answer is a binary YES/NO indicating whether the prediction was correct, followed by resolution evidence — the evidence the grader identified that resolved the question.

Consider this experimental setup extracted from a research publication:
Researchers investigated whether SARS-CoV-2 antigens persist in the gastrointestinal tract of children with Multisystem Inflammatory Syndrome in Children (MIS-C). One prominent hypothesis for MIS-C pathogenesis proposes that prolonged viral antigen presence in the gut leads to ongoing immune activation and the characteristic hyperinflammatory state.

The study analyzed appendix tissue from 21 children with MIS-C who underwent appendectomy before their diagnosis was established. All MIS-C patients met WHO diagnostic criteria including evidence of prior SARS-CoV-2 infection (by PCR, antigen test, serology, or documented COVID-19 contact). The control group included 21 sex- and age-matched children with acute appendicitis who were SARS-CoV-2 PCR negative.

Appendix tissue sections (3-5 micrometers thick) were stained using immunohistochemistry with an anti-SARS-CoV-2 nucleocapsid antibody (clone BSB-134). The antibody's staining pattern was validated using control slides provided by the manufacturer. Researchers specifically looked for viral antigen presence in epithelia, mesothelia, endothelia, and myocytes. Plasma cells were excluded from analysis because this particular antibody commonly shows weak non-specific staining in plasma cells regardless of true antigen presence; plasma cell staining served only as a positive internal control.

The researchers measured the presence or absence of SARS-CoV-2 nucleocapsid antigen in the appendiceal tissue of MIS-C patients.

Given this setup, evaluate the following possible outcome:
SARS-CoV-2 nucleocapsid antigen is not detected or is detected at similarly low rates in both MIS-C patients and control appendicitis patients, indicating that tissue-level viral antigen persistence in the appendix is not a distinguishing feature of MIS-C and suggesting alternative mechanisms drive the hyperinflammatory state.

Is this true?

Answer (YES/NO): YES